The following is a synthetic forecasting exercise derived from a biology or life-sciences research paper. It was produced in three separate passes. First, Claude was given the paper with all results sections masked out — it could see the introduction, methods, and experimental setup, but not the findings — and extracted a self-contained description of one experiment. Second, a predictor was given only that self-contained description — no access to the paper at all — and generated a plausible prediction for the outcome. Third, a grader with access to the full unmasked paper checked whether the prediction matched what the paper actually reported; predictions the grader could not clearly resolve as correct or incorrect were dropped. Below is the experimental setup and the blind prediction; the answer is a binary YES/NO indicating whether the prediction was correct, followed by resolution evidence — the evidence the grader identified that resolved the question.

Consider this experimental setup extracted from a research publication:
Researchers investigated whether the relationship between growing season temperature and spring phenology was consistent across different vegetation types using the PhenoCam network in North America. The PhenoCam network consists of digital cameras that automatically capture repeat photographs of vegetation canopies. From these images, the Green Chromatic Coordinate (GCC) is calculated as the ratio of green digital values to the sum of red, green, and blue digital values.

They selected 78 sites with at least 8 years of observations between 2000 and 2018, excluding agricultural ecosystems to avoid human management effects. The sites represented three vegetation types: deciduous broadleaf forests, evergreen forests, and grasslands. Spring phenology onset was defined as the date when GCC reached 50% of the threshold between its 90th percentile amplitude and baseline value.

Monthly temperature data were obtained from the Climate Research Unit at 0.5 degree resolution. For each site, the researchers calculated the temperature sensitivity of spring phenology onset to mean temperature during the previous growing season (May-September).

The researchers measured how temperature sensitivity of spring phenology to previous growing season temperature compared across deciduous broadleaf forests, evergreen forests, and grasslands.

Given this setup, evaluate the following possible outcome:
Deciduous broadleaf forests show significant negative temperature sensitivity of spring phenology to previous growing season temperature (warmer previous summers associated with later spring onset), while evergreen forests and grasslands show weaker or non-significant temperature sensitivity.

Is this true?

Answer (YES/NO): NO